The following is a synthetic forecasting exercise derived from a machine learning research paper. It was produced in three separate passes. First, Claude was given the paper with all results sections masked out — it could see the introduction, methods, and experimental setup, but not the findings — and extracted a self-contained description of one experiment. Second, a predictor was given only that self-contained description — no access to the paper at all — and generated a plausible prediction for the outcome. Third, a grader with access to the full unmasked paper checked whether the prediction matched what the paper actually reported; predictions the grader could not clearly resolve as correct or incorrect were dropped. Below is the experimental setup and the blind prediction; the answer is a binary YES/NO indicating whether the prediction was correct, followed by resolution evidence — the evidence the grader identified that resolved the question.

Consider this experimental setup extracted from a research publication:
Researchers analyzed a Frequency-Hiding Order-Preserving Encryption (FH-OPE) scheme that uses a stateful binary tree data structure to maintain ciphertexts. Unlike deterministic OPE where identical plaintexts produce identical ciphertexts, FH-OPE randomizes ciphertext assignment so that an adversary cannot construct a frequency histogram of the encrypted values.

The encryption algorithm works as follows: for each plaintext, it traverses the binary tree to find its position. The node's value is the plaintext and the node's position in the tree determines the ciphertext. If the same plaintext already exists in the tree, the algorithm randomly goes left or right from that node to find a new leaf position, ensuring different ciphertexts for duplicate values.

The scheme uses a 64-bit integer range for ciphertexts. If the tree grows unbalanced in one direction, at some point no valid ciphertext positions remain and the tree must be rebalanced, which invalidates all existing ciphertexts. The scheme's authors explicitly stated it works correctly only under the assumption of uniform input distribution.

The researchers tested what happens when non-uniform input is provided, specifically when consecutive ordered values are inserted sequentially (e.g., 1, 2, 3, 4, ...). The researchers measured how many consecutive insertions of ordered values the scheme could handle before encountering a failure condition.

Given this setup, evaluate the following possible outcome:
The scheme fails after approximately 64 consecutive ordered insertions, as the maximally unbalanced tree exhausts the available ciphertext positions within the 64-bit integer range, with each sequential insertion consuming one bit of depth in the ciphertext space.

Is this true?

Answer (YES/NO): YES